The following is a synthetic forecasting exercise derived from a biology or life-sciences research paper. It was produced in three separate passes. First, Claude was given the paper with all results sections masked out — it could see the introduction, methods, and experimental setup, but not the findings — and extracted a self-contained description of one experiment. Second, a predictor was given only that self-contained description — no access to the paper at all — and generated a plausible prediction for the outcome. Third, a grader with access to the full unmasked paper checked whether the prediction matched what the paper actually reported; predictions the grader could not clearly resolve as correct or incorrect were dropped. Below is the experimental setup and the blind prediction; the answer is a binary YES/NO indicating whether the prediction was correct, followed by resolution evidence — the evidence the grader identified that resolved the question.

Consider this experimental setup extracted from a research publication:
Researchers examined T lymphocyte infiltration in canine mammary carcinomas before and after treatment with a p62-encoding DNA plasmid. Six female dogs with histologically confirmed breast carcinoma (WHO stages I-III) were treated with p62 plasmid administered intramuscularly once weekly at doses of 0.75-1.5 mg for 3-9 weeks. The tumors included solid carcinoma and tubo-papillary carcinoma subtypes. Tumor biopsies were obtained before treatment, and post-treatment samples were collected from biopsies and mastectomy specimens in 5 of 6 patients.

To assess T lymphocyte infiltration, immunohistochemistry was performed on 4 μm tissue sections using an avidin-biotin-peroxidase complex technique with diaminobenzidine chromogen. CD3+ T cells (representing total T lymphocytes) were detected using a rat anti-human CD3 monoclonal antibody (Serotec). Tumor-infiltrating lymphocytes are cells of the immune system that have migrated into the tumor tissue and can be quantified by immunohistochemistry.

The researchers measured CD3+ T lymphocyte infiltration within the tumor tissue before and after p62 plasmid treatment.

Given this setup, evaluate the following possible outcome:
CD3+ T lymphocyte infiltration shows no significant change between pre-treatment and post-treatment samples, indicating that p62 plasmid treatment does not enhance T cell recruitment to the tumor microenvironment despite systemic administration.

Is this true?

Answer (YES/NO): NO